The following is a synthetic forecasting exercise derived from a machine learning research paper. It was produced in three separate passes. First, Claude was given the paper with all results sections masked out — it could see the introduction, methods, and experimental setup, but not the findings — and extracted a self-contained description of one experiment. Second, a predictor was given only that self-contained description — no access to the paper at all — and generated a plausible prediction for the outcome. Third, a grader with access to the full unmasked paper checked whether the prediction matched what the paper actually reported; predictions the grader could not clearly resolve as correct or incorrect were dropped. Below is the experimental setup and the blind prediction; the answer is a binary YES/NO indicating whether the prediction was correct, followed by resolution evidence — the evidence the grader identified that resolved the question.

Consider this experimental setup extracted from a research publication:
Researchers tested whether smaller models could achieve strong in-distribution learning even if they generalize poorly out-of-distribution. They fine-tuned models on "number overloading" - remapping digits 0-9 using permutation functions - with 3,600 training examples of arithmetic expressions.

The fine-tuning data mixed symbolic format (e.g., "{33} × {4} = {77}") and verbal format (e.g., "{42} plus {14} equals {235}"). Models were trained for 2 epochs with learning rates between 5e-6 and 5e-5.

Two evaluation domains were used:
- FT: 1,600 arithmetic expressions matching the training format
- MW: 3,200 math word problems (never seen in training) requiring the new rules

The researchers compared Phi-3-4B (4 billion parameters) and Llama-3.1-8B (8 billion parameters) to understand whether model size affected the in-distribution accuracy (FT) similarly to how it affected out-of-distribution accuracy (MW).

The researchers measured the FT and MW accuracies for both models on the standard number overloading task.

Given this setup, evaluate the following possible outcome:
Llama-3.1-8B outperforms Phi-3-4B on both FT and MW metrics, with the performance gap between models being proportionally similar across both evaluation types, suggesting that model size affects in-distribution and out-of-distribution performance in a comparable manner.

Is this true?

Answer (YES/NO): NO